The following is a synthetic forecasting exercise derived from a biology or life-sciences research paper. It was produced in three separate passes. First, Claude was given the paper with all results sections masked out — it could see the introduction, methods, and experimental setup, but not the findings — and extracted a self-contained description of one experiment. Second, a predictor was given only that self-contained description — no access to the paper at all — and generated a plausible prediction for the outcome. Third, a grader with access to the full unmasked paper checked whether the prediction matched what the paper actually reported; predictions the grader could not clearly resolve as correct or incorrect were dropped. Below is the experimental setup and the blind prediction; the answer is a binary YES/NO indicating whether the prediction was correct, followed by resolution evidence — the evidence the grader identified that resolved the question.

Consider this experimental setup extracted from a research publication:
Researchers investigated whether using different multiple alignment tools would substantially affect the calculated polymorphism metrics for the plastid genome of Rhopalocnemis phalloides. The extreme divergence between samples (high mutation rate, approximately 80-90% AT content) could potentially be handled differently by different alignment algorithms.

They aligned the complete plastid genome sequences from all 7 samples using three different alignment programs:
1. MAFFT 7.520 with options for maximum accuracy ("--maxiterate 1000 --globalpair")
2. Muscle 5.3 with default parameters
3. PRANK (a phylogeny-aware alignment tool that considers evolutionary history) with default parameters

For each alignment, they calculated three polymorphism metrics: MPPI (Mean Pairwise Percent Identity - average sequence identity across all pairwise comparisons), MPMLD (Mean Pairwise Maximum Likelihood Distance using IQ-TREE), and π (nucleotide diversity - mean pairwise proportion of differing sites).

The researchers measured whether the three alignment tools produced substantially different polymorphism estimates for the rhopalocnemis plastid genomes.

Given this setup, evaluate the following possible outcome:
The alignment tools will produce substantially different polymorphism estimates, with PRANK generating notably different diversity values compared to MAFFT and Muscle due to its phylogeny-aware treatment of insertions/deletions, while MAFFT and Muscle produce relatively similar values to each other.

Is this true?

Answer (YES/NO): NO